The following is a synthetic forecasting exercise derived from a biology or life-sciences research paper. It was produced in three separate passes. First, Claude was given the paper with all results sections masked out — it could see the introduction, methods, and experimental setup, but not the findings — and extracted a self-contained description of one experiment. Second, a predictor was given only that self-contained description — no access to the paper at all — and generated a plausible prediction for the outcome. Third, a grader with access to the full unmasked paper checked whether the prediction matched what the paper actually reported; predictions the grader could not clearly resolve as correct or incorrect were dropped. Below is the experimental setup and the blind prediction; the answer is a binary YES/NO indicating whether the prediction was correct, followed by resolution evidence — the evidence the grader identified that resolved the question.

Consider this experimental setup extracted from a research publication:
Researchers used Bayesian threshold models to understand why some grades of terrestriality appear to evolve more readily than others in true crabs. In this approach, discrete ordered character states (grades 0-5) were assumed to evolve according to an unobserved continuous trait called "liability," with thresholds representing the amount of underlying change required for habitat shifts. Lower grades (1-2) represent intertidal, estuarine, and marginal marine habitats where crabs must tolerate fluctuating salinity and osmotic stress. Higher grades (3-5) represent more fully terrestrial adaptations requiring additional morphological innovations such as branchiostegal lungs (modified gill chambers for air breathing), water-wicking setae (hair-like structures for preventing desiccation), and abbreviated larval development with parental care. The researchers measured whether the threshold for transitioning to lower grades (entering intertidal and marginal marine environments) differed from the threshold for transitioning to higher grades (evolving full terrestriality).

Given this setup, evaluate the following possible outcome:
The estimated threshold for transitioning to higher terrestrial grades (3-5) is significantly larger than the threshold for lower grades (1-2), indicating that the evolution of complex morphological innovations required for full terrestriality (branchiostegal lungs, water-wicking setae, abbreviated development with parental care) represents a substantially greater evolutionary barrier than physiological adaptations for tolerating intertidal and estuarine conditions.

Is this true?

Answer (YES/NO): YES